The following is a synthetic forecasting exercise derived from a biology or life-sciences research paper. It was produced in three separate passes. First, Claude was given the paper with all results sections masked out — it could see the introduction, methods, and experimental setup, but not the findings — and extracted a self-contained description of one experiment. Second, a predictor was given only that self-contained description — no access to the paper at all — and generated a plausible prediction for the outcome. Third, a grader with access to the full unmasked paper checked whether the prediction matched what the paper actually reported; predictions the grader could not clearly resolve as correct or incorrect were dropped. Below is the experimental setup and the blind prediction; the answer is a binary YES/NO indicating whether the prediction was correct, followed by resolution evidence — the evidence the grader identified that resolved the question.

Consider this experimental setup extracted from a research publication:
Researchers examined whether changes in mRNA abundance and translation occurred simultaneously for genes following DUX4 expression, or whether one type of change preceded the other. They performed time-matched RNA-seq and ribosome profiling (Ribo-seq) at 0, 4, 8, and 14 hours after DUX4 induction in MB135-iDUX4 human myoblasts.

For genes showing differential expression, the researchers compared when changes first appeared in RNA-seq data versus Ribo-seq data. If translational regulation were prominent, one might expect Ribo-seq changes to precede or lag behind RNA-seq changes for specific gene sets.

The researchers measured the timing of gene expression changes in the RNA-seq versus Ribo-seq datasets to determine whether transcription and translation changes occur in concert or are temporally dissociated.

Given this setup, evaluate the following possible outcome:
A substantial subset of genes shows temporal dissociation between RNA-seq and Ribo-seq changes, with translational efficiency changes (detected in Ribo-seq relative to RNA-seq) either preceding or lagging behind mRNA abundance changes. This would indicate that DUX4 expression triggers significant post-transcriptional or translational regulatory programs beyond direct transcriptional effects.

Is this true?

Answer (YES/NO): NO